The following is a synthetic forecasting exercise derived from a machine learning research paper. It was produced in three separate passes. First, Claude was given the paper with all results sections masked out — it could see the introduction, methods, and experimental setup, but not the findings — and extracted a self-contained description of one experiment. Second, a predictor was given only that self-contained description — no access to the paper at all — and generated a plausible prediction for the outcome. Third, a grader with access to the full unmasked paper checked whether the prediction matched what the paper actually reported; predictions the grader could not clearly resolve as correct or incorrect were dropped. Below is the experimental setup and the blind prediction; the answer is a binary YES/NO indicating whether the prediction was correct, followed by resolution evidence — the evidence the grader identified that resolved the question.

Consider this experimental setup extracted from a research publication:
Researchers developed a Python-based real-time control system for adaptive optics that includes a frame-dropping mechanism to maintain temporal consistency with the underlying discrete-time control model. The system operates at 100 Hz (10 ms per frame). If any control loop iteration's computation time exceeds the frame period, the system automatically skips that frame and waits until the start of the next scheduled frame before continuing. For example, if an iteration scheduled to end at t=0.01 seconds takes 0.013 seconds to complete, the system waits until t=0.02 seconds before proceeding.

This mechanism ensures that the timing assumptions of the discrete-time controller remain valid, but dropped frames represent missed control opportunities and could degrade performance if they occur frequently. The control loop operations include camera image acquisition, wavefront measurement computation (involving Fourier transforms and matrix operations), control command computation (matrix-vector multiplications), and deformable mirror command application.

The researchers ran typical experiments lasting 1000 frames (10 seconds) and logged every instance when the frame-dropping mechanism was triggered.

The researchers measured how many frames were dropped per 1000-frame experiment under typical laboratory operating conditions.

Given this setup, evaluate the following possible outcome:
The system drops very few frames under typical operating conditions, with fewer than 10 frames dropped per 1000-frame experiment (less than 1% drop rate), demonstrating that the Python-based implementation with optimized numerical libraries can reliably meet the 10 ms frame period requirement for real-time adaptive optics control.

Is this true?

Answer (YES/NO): YES